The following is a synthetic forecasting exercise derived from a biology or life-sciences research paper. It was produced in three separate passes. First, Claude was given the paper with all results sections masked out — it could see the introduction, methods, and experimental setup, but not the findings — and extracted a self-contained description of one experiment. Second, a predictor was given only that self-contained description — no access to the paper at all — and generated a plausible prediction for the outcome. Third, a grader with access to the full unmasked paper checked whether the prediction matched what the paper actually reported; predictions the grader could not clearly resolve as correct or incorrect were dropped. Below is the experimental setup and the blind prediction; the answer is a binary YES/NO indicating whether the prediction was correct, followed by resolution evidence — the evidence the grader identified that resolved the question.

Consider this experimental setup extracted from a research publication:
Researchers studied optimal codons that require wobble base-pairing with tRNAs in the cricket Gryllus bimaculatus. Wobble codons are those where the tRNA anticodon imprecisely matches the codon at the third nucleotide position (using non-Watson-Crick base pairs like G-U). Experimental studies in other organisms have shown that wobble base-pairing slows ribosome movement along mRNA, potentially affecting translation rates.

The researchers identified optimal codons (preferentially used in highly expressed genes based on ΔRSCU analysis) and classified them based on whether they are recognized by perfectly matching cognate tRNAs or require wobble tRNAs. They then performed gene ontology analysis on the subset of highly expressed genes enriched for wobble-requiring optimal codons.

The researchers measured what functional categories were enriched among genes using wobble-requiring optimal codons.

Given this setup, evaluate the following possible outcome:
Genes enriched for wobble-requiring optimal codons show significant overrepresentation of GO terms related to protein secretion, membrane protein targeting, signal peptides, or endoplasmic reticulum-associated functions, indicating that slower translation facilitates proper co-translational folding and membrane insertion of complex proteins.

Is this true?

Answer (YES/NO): NO